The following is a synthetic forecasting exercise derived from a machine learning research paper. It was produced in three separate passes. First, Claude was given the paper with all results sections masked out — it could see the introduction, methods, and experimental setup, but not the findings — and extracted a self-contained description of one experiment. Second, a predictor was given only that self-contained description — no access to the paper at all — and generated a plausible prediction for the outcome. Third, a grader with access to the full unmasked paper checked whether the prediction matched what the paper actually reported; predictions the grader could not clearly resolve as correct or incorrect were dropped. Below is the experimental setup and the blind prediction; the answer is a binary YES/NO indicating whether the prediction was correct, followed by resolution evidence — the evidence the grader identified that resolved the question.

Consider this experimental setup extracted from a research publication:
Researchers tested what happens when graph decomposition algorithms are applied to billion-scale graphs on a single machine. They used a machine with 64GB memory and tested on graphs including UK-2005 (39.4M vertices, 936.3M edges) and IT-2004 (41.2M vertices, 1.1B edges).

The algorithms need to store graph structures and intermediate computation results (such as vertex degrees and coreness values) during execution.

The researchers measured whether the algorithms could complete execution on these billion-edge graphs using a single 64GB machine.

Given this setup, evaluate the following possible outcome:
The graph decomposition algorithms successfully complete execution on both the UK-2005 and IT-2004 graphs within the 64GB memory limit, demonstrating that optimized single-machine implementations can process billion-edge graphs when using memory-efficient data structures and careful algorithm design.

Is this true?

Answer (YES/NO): NO